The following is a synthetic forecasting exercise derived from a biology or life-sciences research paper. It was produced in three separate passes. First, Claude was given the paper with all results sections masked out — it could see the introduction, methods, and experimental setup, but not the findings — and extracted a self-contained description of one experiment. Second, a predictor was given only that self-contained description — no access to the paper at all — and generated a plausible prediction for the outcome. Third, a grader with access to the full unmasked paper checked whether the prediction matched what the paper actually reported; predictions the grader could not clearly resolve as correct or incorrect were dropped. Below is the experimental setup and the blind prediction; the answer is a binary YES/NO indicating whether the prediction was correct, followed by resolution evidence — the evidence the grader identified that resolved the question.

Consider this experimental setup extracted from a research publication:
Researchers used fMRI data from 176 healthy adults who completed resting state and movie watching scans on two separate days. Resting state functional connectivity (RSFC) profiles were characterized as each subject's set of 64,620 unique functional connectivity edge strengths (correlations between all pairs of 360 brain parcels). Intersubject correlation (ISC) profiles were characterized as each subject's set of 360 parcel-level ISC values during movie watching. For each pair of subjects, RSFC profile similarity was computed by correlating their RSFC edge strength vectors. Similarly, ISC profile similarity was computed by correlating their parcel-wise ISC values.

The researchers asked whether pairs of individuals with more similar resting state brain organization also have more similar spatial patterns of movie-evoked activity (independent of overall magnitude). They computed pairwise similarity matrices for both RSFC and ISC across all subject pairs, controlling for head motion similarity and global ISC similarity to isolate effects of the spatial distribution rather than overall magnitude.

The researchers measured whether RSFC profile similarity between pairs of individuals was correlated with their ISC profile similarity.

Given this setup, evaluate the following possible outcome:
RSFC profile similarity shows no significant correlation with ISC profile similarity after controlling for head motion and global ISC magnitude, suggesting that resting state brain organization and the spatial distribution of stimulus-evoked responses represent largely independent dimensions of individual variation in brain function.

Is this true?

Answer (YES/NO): NO